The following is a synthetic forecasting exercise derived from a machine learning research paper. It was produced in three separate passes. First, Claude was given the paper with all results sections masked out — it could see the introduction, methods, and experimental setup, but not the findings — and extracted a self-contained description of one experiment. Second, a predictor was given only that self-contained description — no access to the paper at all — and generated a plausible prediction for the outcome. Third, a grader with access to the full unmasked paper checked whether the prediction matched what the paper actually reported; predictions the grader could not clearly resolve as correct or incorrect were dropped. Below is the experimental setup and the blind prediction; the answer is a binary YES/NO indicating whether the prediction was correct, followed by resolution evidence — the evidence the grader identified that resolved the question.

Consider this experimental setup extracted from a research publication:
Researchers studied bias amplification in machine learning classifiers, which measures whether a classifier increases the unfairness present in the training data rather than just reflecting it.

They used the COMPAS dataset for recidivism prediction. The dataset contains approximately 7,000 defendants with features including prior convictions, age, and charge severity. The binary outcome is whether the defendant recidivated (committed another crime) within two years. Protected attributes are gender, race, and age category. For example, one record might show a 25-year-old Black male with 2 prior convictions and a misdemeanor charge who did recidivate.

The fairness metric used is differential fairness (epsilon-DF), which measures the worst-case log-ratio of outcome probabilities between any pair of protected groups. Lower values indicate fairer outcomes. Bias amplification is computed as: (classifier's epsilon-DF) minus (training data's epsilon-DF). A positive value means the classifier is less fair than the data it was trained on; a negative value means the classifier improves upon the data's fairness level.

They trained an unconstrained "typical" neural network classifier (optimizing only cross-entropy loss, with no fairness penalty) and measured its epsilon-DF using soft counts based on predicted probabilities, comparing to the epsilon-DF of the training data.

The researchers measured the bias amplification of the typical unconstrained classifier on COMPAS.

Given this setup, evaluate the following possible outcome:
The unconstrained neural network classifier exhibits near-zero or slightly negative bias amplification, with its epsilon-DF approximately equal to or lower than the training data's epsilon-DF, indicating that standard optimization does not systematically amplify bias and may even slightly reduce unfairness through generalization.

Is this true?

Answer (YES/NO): NO